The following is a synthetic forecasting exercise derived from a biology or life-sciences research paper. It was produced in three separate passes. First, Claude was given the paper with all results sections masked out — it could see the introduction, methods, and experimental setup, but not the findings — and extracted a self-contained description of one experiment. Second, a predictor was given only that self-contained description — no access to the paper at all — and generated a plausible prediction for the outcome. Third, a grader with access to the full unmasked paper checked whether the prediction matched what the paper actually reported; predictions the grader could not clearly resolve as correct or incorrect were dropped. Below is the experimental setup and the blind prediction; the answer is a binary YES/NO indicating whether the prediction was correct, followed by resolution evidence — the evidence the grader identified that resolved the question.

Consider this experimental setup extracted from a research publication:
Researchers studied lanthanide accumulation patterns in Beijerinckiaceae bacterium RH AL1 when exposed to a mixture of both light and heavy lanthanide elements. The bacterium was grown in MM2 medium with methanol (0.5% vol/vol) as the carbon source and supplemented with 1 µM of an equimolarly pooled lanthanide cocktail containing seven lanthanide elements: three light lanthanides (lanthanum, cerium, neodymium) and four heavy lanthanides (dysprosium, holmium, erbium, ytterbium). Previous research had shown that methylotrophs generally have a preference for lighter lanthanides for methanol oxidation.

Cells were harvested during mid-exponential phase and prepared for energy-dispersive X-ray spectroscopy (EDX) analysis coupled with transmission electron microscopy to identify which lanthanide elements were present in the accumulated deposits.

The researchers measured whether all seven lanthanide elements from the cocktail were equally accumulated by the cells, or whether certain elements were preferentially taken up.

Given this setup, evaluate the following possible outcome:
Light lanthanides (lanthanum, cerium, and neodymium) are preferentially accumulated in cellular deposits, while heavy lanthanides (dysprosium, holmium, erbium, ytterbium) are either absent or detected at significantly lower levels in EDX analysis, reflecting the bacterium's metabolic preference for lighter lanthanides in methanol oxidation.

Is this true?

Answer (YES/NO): NO